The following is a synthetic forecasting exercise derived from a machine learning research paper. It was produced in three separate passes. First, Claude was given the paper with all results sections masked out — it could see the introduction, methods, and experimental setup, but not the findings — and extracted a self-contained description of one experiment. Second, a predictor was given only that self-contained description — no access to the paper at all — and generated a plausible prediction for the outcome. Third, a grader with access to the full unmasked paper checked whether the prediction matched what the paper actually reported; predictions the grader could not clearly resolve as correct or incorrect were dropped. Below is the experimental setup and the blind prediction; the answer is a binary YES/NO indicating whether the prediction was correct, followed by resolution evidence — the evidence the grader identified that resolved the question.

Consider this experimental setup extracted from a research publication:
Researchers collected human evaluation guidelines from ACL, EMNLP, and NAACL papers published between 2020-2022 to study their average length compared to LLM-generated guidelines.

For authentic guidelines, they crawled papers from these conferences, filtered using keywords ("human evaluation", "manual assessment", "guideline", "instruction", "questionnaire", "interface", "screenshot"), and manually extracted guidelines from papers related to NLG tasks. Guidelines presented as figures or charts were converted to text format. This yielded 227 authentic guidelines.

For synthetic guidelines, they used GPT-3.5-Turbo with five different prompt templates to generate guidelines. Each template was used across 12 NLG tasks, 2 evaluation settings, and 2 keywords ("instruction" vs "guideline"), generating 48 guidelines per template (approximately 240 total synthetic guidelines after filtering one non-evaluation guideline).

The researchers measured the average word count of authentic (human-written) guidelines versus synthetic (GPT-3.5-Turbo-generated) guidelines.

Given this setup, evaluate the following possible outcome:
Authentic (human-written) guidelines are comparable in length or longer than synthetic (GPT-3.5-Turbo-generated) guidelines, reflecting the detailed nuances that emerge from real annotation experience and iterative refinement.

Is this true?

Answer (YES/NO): YES